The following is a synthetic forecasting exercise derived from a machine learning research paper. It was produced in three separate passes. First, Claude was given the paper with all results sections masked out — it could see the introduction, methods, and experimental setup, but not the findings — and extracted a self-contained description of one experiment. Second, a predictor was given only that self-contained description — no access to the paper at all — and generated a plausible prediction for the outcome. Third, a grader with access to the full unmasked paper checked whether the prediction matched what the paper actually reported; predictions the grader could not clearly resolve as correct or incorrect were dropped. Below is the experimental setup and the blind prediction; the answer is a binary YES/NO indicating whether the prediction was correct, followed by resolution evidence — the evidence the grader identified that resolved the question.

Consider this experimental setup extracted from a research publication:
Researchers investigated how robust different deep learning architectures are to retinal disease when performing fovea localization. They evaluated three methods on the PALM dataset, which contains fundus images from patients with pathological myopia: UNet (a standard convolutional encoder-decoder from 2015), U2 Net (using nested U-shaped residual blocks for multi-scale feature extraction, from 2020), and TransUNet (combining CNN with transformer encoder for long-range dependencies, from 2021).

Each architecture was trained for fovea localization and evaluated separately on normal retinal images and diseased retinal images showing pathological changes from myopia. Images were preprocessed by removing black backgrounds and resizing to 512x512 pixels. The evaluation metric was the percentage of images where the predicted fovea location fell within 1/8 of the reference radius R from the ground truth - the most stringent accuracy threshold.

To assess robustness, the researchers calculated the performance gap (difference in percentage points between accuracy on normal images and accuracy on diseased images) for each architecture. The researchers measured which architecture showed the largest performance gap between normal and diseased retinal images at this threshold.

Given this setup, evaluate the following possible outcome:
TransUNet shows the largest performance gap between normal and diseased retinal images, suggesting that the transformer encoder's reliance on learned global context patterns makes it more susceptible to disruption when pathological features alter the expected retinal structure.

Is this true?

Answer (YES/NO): YES